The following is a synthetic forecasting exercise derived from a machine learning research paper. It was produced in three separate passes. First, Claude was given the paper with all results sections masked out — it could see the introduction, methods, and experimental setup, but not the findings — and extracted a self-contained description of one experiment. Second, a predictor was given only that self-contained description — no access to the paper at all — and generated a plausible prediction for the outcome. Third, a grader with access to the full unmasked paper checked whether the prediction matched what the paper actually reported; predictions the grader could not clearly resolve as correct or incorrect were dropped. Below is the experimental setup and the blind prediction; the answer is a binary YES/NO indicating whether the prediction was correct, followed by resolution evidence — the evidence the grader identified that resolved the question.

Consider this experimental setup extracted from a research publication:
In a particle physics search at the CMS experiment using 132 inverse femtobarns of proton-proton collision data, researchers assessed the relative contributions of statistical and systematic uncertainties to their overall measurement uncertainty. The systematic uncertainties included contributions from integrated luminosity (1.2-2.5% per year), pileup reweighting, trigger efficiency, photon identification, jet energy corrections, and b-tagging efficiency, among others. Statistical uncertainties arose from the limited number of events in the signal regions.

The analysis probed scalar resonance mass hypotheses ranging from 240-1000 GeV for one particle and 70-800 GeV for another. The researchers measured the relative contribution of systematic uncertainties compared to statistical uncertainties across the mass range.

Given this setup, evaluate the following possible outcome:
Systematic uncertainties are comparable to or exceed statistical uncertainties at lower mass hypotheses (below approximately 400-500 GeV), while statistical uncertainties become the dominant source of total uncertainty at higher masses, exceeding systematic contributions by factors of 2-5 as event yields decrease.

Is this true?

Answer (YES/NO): NO